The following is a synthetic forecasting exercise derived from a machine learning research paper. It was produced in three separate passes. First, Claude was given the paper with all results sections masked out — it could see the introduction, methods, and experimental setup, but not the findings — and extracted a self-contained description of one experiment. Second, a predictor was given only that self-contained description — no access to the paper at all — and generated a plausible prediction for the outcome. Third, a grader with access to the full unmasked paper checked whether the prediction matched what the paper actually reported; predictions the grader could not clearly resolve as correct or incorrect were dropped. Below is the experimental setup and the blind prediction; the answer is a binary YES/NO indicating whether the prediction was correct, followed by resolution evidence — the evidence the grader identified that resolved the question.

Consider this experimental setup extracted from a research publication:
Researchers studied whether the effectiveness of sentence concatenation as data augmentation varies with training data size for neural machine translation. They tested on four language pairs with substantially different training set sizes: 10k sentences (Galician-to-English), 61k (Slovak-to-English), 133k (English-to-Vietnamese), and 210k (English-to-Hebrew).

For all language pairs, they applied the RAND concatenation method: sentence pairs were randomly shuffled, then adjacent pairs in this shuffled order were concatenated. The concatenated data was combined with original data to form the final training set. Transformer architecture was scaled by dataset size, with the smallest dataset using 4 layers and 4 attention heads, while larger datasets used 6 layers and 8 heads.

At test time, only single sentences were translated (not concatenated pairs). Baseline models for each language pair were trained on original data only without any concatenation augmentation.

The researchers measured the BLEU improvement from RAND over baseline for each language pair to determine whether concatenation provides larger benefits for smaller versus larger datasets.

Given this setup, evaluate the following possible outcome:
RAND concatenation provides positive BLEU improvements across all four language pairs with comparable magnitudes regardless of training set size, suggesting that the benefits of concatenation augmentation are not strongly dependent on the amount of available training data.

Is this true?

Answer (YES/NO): NO